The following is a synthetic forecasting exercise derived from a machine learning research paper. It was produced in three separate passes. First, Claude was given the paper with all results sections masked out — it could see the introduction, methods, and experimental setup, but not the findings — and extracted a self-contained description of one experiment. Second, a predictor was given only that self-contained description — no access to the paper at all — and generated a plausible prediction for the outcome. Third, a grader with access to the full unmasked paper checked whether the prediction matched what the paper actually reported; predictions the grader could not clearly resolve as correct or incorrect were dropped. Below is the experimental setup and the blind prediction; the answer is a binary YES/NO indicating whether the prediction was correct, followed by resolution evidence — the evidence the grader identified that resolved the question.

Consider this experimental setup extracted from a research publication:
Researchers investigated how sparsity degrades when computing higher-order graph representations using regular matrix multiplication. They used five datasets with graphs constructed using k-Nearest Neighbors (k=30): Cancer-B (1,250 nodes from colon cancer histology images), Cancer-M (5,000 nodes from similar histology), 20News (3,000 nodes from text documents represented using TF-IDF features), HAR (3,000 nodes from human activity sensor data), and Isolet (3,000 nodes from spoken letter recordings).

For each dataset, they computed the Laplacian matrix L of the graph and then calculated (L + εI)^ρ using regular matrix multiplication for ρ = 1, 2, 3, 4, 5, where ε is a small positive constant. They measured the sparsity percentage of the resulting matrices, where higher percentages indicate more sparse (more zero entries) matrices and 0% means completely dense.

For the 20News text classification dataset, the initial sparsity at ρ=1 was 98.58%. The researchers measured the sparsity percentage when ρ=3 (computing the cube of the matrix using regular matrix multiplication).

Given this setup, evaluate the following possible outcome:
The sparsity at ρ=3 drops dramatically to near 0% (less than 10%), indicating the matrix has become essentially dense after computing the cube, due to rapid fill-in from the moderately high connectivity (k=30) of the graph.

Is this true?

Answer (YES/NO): YES